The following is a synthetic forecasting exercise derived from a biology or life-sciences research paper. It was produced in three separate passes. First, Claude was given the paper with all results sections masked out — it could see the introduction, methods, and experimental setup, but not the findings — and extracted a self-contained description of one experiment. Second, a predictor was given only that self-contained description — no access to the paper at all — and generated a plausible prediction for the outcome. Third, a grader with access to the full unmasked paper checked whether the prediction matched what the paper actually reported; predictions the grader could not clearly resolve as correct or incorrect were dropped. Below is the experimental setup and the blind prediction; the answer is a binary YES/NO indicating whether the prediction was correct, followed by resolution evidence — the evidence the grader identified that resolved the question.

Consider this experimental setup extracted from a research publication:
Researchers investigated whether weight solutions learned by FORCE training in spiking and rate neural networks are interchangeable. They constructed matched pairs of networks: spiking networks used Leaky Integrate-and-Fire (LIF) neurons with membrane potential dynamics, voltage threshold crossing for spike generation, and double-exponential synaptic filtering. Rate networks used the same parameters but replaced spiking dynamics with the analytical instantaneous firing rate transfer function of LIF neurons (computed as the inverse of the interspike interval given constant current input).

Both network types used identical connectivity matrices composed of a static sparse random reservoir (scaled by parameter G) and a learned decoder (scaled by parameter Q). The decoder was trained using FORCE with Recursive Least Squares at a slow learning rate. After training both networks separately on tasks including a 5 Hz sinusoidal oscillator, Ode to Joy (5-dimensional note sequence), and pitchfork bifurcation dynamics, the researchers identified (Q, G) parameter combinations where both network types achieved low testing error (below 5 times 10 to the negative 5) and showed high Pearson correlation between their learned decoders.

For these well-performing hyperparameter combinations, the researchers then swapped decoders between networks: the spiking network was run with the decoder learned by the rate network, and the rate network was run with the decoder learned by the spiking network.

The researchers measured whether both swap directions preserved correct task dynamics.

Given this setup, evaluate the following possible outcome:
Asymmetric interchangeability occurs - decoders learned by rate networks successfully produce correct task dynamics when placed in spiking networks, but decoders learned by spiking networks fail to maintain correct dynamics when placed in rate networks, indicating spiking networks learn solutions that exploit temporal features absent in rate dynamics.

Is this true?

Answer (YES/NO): NO